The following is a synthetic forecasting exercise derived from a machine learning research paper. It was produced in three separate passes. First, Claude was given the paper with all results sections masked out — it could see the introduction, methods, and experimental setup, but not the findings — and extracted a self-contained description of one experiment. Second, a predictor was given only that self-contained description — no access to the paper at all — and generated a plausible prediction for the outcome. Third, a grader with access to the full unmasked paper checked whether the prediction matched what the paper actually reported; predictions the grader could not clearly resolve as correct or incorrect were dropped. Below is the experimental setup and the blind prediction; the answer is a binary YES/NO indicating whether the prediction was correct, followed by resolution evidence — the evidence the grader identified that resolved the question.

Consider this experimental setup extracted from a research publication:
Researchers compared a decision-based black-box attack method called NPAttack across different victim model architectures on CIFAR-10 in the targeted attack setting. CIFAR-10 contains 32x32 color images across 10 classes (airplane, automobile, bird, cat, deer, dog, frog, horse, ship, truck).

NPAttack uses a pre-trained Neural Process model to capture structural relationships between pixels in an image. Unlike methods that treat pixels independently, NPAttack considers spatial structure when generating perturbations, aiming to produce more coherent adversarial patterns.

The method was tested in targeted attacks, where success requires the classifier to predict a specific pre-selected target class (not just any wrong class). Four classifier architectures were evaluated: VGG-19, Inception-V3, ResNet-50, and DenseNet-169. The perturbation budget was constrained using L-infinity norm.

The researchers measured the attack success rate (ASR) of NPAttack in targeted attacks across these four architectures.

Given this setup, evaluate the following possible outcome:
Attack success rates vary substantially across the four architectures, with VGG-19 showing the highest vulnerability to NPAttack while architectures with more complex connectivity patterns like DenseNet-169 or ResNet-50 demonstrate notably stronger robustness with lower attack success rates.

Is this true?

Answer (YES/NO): NO